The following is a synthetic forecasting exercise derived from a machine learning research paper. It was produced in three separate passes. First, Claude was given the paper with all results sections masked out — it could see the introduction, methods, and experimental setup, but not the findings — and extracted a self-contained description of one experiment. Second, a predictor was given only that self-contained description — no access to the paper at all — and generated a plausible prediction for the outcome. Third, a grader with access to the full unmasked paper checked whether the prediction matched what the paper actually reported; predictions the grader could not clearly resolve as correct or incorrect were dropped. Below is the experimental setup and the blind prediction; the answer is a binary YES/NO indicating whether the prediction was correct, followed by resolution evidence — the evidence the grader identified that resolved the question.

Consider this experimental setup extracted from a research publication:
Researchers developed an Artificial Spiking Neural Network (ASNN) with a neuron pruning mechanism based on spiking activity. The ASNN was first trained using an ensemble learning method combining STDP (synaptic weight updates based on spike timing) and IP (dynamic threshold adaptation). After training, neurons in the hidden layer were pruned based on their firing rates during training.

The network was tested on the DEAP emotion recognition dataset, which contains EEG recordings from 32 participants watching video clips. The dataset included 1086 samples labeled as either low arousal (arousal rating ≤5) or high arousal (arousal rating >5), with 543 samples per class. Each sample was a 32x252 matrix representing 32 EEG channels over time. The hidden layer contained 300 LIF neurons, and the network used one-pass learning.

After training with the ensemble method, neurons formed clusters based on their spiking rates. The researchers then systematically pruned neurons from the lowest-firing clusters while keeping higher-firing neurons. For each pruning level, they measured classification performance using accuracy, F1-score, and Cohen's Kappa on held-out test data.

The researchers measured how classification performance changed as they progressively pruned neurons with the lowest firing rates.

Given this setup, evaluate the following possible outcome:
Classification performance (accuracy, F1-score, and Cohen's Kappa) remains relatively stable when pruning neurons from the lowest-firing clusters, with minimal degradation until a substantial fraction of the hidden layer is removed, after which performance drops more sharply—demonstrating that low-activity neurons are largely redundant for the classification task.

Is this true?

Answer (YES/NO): NO